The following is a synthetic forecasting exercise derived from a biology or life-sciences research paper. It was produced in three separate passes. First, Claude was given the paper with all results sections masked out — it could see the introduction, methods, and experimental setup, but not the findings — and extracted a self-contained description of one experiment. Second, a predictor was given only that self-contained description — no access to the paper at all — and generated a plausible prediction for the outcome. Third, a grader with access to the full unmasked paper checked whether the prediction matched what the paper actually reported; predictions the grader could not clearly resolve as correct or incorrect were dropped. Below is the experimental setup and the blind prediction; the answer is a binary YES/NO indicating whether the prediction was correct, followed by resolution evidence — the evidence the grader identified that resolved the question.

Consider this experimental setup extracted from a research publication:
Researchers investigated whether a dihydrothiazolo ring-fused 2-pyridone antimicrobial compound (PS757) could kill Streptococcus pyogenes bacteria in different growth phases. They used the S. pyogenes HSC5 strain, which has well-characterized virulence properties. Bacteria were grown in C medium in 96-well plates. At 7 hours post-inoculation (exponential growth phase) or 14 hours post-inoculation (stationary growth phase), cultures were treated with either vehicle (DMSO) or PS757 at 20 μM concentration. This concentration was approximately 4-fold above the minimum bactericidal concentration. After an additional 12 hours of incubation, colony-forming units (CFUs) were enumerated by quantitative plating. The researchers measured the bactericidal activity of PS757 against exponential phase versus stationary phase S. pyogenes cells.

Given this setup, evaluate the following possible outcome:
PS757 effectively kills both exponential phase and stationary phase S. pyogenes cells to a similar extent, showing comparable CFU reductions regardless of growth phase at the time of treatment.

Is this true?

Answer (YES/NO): NO